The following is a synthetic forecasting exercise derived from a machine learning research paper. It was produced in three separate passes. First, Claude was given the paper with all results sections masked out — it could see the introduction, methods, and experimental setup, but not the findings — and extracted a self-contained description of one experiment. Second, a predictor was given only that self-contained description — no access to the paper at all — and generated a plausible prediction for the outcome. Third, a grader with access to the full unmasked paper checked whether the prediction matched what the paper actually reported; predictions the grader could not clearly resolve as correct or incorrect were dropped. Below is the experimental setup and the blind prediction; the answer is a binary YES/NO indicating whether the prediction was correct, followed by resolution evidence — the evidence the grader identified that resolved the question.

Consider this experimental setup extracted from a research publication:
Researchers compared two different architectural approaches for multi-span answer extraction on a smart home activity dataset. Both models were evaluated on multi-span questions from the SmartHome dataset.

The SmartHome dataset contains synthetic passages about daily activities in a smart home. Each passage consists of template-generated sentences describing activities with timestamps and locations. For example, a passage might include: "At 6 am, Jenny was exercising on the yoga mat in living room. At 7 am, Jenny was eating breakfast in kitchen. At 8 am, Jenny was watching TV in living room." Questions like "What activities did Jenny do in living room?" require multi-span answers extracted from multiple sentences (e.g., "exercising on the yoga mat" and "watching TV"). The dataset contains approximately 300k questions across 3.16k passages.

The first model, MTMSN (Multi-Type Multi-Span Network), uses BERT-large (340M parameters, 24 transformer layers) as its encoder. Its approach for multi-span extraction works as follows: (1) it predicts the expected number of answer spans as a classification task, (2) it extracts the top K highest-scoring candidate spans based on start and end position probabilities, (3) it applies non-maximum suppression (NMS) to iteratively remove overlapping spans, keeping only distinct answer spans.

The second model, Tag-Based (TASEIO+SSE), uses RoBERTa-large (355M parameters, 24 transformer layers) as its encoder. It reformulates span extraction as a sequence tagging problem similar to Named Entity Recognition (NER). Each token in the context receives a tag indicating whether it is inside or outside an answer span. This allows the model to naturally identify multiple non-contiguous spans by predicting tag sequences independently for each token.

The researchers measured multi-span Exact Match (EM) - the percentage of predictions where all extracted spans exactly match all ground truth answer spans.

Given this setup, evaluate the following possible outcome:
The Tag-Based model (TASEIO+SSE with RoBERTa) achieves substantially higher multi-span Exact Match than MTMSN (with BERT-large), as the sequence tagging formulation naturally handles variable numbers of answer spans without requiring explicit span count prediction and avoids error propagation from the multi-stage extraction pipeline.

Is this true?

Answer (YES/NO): YES